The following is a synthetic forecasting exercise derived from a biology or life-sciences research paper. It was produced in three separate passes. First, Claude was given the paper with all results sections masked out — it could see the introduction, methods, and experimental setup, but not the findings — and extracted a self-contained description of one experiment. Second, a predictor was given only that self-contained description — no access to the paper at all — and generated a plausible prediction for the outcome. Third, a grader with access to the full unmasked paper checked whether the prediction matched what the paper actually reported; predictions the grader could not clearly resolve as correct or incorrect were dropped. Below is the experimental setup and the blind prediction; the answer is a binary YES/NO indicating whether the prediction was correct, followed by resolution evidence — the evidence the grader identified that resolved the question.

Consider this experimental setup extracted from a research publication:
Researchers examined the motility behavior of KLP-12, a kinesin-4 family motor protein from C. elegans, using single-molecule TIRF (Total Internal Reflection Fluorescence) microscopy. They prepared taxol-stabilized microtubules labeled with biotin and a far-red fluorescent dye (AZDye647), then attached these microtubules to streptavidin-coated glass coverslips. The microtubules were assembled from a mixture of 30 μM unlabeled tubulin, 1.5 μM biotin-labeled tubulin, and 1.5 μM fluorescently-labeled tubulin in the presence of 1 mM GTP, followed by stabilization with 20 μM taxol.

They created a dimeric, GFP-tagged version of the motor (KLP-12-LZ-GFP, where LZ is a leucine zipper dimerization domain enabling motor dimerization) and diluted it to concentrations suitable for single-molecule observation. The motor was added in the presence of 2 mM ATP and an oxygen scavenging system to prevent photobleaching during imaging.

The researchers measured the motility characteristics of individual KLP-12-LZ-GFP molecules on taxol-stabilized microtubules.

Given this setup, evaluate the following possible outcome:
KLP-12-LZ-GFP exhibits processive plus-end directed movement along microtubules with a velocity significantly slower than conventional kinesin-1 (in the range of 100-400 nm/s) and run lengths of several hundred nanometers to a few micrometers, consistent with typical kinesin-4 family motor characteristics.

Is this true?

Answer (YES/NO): NO